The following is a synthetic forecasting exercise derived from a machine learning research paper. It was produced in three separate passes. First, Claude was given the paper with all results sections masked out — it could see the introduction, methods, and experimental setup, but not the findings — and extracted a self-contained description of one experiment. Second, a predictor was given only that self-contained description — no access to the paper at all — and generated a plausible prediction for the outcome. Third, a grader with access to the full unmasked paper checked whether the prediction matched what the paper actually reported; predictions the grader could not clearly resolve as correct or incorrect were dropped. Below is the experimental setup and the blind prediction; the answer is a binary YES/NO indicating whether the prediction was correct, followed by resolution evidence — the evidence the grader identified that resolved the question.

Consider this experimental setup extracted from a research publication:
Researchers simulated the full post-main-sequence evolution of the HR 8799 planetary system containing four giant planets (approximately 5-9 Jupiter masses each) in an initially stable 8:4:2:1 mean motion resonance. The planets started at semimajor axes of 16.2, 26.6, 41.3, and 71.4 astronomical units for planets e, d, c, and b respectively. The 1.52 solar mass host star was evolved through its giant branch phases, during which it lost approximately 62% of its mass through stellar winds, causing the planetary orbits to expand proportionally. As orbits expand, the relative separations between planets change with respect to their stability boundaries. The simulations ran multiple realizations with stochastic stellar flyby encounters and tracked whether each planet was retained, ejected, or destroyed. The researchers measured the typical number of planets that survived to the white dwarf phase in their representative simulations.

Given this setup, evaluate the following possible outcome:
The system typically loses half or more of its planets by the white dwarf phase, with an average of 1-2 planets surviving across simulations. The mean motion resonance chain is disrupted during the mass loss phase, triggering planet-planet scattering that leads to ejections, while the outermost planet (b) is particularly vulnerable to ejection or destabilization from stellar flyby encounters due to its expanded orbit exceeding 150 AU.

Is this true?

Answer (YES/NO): NO